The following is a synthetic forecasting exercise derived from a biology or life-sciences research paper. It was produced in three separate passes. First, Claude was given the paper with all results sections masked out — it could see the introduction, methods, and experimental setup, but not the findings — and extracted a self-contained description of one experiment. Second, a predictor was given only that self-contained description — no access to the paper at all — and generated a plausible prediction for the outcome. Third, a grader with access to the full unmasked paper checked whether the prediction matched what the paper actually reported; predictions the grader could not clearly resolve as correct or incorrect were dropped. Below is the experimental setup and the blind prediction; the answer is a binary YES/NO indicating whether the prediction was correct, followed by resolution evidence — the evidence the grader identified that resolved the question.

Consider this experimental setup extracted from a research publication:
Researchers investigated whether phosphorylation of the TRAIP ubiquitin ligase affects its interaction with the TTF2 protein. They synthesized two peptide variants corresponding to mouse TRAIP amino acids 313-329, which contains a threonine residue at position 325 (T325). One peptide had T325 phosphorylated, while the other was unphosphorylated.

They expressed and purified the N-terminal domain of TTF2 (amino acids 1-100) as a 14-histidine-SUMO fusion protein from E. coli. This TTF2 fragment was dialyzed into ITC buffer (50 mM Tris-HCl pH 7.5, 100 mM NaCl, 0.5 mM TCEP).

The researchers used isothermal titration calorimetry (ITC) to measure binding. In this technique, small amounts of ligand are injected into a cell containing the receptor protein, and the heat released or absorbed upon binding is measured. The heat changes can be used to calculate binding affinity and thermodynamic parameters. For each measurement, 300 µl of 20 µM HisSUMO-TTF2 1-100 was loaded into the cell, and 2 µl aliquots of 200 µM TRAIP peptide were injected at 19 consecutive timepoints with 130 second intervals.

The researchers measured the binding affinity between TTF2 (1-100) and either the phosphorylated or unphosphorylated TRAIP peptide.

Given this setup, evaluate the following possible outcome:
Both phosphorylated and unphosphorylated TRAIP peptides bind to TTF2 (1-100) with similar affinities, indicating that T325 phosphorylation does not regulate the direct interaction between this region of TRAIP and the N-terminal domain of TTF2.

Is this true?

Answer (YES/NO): NO